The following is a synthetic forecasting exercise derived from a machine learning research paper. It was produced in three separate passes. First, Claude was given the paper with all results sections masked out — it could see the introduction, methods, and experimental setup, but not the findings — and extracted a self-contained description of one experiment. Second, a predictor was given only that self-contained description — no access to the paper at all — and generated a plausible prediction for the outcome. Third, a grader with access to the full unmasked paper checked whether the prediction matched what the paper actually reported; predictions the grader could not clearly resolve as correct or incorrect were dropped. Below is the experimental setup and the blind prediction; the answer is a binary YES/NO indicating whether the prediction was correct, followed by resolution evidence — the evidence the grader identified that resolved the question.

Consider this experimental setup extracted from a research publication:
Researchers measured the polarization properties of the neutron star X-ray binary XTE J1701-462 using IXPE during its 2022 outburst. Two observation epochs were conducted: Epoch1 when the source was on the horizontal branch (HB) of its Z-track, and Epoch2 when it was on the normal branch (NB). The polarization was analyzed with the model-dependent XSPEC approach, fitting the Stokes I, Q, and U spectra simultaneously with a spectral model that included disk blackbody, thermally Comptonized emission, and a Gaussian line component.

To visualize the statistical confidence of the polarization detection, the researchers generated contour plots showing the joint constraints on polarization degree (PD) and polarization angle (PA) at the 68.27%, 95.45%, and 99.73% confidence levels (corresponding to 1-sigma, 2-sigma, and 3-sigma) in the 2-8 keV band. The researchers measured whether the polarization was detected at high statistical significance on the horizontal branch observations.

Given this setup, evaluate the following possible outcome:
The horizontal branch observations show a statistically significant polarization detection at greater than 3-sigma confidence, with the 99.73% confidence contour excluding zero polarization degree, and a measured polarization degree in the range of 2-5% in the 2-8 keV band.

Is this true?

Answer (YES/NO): NO